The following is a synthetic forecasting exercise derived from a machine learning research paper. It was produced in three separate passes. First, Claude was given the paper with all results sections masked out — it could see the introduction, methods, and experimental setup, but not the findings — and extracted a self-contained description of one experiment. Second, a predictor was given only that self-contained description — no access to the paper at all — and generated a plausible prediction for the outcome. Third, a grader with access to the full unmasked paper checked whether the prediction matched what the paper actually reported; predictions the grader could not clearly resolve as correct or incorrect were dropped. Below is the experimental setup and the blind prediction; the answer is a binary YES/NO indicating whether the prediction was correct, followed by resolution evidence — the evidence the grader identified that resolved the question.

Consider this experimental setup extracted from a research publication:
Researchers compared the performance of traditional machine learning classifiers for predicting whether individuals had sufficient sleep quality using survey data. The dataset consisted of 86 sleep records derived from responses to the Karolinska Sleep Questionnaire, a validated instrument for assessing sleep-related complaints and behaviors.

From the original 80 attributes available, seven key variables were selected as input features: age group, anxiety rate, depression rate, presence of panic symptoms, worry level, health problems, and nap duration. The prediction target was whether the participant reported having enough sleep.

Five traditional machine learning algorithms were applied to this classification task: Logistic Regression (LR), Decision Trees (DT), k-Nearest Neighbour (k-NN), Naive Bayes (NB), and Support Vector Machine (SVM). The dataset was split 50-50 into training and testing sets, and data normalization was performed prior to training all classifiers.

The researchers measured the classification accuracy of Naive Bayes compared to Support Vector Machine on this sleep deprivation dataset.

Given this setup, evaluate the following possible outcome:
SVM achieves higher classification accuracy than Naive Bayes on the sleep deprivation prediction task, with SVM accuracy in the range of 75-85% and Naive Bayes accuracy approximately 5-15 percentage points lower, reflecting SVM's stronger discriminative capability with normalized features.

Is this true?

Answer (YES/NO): NO